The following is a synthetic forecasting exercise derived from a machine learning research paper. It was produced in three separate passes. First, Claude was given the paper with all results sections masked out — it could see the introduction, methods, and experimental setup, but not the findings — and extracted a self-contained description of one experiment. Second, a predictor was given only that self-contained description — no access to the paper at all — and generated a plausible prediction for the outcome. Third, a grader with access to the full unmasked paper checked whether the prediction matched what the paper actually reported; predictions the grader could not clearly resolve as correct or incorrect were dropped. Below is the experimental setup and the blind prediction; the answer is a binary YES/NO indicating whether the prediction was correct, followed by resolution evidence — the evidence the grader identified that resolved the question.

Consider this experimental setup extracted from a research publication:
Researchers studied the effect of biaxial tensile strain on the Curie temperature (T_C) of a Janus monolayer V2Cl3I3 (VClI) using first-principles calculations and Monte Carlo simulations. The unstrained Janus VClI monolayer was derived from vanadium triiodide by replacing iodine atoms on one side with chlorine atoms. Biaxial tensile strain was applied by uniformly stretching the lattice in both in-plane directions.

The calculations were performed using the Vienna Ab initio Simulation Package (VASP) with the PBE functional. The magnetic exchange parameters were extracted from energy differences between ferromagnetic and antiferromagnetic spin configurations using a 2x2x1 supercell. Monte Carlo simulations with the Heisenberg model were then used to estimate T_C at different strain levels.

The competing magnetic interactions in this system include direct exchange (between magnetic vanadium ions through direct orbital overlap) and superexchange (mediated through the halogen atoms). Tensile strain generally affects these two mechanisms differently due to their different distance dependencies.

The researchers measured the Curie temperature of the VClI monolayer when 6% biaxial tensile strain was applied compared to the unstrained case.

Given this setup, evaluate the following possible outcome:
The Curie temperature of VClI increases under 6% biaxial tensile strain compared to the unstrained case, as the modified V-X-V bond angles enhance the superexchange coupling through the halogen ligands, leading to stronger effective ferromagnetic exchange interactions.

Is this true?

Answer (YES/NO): NO